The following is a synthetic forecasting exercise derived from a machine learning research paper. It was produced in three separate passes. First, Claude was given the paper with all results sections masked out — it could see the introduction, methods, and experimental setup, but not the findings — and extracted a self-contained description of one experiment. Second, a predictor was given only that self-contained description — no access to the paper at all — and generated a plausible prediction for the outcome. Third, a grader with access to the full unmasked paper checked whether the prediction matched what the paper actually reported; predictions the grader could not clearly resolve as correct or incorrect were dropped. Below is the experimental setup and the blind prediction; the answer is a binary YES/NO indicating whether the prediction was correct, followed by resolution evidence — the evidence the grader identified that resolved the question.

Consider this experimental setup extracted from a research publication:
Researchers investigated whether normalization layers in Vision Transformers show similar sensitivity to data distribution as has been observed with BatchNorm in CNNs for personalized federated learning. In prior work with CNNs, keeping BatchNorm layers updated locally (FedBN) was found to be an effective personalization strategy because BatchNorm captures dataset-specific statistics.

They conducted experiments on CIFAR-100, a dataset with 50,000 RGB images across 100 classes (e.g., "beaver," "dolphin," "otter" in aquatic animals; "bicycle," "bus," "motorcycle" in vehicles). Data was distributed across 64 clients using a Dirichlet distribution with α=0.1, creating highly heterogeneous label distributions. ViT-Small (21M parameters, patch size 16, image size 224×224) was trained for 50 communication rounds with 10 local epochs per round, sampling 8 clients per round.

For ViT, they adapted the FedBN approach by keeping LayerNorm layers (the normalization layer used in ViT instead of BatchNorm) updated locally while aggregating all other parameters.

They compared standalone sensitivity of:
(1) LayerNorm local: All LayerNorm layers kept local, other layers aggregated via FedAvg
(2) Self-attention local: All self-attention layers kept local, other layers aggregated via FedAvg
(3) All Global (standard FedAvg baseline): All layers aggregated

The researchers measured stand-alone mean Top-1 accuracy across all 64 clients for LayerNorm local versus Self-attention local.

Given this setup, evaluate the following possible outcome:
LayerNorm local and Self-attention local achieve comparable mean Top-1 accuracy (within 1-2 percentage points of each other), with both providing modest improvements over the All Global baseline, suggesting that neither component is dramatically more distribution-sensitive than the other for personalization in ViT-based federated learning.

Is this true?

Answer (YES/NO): NO